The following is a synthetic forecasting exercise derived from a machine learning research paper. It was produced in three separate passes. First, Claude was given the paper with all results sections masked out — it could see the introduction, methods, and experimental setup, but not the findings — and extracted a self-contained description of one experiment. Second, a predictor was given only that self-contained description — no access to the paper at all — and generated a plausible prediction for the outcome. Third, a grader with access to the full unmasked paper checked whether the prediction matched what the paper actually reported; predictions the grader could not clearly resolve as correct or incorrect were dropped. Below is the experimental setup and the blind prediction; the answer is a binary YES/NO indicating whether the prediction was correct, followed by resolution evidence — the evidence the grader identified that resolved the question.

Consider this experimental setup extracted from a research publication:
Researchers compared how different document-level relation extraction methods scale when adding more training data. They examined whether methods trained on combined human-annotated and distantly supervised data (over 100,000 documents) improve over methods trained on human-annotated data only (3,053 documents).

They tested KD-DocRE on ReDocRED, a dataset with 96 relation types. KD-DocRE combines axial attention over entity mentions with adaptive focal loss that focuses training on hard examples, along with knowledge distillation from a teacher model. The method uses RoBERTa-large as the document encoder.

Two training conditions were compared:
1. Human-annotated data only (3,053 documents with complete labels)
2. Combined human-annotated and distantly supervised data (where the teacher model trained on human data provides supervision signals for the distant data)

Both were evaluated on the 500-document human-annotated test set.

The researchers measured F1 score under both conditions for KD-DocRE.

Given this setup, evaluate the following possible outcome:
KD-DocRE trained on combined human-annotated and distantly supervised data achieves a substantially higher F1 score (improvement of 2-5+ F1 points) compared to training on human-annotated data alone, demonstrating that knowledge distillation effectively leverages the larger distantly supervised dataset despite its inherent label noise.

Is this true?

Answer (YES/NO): YES